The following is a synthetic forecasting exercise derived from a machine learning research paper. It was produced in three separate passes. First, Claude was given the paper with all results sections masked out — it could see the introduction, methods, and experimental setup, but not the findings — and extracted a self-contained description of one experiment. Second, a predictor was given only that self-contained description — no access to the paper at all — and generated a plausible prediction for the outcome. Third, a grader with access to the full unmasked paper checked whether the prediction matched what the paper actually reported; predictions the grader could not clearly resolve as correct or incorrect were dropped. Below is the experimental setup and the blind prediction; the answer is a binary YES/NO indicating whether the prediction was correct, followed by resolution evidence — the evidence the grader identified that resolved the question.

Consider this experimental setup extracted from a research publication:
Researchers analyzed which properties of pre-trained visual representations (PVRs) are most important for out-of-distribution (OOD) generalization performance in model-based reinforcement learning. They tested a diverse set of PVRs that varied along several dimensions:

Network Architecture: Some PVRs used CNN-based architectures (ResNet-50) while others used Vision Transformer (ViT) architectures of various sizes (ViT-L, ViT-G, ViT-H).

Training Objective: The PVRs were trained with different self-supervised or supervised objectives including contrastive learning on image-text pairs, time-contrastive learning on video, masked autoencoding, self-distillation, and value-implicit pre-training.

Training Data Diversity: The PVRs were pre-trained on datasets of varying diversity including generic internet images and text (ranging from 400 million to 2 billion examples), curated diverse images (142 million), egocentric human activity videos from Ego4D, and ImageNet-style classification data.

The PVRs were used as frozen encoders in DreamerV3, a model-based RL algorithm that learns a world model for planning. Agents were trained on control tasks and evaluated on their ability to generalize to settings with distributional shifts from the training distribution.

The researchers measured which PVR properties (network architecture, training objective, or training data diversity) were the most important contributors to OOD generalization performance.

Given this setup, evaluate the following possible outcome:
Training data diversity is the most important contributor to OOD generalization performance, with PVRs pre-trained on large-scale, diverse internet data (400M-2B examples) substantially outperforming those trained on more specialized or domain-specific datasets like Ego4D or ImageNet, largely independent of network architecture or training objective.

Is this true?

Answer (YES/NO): NO